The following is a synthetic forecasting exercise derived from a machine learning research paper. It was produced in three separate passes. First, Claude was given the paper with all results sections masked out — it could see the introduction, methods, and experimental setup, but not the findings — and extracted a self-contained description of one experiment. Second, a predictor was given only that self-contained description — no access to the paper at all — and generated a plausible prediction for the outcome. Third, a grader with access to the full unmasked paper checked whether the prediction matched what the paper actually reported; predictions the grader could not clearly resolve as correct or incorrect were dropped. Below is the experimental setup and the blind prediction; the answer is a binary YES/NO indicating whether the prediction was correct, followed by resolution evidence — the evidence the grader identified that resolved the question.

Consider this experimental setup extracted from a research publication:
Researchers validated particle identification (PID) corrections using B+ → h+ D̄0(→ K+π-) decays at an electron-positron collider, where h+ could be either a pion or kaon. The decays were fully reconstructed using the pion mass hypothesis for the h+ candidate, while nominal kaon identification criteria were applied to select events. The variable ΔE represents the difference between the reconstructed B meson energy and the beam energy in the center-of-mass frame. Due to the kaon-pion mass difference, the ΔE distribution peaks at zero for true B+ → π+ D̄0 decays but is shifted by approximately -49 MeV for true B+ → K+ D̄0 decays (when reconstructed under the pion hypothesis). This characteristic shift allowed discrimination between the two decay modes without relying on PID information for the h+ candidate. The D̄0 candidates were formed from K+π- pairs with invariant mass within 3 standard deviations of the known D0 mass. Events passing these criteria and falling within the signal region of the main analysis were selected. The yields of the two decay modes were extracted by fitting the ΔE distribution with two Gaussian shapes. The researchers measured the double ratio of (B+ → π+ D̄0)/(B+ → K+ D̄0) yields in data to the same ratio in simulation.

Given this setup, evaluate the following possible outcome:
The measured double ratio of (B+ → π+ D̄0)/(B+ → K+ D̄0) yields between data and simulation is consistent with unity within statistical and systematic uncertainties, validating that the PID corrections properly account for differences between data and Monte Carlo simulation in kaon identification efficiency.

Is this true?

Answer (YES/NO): YES